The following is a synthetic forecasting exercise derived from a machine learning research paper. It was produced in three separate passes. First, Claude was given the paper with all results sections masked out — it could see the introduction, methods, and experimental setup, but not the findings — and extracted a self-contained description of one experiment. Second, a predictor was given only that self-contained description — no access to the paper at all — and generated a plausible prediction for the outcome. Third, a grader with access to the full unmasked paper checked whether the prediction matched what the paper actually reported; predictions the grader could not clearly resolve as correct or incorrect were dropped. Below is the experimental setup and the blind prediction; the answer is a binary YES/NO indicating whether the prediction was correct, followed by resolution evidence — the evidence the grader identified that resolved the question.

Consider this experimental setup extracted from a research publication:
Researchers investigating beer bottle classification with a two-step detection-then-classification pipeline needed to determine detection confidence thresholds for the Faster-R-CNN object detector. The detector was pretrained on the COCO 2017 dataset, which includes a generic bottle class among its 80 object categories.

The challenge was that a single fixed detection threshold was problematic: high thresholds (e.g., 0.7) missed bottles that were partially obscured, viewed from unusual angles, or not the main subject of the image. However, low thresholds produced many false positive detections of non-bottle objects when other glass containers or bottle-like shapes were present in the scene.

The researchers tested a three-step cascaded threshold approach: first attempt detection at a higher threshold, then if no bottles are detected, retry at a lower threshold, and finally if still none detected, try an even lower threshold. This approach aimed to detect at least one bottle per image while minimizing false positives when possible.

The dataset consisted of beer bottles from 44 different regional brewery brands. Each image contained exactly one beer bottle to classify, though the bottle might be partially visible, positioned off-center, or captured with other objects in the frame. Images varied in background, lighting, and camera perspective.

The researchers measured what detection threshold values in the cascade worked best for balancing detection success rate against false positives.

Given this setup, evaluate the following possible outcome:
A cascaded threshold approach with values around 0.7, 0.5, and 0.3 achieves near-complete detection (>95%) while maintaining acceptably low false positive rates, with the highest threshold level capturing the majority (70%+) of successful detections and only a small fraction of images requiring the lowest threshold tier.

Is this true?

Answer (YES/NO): NO